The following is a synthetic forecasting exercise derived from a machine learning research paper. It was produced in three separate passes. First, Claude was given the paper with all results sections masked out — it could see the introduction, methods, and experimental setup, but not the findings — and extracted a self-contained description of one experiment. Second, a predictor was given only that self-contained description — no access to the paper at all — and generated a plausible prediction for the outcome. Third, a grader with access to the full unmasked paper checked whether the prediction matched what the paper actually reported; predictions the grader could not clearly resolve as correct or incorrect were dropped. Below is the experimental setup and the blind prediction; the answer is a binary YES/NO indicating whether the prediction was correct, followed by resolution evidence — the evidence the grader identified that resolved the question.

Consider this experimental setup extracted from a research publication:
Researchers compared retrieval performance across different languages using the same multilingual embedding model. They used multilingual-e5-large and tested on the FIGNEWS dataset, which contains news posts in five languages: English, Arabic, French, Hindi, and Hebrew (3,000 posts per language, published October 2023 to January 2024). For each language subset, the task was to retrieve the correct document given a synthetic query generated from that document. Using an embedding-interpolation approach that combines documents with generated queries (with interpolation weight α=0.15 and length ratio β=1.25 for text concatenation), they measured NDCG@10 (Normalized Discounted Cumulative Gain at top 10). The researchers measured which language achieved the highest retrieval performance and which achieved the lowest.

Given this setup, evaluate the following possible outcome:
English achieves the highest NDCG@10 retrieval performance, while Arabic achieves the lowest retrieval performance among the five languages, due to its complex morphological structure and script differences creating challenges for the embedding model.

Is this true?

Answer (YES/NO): NO